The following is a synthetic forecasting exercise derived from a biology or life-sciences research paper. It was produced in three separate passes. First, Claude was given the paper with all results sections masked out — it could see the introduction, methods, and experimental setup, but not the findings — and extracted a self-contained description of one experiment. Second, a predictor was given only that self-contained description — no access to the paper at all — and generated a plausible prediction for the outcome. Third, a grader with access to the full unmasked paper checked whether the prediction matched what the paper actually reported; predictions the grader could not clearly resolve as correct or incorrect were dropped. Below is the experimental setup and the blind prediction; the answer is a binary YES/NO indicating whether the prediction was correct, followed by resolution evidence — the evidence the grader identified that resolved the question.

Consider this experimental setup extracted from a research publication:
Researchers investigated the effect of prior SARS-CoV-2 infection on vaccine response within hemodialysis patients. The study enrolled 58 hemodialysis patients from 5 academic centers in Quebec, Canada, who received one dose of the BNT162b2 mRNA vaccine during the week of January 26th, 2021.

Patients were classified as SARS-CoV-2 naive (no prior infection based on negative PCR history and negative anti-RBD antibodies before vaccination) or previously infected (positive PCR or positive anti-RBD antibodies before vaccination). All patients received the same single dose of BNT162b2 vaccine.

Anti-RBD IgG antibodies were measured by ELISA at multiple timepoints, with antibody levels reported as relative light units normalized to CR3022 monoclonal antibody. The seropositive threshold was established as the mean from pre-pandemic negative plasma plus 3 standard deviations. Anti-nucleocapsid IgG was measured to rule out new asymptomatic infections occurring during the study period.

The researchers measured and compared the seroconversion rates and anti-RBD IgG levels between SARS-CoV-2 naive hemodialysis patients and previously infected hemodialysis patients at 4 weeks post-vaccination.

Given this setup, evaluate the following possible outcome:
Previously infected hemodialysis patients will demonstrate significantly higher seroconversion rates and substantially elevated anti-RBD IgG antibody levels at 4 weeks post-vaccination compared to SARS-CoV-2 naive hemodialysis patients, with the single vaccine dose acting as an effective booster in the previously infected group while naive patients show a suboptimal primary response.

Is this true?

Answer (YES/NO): YES